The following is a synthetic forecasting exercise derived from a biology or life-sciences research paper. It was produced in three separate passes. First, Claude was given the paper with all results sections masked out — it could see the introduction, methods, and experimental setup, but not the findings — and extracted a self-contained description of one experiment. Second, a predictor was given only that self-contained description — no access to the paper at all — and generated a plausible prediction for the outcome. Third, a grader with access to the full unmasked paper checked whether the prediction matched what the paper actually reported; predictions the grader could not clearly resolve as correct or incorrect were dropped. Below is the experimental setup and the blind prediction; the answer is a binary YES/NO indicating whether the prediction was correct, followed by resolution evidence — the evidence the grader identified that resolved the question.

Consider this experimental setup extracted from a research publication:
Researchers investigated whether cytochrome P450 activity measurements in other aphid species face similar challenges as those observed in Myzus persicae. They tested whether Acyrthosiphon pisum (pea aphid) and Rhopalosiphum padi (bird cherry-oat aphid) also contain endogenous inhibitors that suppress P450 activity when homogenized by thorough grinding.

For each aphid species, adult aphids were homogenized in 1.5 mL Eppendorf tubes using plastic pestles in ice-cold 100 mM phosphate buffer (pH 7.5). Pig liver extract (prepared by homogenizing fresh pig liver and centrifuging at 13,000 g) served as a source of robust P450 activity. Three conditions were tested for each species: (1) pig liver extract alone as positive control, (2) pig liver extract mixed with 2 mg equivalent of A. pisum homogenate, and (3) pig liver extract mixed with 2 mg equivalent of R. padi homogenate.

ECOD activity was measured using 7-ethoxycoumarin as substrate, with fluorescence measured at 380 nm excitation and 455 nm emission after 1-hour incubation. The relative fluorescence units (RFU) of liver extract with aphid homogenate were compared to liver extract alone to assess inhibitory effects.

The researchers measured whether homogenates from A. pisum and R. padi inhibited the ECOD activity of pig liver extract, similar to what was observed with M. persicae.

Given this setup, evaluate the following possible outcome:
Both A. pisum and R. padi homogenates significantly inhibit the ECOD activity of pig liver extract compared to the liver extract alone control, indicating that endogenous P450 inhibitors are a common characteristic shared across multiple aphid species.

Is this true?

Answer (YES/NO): NO